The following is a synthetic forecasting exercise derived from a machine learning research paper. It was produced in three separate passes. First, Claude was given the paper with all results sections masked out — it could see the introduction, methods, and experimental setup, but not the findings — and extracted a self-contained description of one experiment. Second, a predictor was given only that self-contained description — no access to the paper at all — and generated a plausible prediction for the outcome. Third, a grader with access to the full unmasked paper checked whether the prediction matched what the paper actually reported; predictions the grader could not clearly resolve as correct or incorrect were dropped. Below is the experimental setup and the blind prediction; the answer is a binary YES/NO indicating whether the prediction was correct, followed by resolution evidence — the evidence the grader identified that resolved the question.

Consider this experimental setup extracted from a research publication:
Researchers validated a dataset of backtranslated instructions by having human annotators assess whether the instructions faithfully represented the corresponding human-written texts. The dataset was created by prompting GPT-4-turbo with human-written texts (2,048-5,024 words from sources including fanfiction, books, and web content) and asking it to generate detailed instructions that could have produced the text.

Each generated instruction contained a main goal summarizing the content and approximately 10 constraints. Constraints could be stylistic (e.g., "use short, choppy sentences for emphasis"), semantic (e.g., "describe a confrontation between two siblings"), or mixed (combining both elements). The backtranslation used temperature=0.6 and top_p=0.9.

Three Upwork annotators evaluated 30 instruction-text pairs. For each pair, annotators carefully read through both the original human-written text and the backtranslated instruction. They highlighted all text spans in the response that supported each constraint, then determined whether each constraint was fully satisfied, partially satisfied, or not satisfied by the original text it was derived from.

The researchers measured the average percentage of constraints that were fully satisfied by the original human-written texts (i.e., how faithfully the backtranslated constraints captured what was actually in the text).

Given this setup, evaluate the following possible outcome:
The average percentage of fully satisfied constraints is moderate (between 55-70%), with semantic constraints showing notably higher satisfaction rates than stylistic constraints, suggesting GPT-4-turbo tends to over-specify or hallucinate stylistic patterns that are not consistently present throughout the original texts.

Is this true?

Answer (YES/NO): NO